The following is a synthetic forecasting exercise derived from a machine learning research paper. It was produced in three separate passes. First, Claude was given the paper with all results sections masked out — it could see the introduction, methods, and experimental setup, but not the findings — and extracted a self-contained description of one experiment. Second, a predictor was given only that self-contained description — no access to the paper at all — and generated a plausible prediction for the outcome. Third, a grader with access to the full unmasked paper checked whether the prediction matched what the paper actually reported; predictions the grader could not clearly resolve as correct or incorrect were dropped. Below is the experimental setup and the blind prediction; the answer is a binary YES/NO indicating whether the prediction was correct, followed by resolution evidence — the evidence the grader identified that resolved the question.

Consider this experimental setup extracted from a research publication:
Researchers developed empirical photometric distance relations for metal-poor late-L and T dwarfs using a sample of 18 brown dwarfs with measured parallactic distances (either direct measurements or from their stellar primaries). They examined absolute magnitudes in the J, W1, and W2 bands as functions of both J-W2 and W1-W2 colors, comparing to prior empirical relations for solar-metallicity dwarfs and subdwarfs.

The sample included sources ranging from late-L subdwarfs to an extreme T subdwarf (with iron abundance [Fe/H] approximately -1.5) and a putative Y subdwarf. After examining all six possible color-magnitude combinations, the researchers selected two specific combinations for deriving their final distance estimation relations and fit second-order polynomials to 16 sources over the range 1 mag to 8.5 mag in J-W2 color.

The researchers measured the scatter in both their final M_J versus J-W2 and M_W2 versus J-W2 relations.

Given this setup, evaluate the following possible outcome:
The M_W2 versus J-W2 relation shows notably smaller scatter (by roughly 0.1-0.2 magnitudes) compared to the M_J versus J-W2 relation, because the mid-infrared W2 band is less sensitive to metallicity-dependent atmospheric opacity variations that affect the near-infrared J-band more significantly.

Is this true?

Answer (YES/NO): NO